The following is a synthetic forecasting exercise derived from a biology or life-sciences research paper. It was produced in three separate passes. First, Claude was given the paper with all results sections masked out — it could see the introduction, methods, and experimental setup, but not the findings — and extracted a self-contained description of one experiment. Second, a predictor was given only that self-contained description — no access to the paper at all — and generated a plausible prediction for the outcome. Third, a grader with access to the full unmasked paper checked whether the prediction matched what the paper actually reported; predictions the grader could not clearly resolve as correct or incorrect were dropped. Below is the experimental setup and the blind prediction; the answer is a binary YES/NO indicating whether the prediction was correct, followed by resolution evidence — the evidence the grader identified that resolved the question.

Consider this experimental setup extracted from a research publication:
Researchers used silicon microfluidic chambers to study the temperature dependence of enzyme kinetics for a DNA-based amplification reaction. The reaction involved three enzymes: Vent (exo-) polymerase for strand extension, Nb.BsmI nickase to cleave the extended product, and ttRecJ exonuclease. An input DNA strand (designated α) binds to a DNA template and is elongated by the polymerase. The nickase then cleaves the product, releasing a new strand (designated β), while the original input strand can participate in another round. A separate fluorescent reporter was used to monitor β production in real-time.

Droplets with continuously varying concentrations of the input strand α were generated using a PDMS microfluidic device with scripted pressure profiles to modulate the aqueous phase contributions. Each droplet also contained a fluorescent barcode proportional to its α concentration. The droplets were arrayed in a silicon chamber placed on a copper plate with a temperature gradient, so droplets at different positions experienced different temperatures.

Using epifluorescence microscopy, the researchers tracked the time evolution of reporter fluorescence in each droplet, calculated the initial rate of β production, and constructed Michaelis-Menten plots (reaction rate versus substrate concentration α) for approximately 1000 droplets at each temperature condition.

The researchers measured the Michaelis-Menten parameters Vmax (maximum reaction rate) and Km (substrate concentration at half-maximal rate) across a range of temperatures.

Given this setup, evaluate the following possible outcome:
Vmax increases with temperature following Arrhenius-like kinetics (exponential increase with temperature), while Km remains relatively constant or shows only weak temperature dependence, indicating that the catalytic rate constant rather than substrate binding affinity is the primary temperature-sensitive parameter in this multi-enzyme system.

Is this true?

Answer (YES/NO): NO